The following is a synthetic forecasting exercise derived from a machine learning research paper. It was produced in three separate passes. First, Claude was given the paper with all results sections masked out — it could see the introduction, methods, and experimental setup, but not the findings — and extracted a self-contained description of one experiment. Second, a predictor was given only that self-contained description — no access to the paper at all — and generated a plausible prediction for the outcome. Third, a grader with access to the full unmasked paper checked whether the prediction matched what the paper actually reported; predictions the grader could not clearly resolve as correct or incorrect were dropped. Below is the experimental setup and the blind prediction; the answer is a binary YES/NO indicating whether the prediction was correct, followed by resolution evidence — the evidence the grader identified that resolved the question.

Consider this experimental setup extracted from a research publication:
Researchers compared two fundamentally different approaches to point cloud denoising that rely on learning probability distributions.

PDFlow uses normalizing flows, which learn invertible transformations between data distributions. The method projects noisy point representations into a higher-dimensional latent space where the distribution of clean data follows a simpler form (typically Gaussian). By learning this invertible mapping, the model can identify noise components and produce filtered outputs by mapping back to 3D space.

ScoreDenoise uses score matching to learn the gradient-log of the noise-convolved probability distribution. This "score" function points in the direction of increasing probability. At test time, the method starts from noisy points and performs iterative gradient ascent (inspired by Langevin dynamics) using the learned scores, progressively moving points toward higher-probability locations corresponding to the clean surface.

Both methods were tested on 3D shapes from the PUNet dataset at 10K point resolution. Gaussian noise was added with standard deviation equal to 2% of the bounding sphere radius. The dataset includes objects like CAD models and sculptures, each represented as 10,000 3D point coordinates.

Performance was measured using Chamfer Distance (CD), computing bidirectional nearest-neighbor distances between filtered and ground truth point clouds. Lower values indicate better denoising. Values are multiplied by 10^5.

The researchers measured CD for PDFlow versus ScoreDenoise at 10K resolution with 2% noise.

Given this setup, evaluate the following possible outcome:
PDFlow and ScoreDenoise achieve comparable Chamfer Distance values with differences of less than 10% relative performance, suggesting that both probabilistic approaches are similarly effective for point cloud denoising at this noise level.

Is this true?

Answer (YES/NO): NO